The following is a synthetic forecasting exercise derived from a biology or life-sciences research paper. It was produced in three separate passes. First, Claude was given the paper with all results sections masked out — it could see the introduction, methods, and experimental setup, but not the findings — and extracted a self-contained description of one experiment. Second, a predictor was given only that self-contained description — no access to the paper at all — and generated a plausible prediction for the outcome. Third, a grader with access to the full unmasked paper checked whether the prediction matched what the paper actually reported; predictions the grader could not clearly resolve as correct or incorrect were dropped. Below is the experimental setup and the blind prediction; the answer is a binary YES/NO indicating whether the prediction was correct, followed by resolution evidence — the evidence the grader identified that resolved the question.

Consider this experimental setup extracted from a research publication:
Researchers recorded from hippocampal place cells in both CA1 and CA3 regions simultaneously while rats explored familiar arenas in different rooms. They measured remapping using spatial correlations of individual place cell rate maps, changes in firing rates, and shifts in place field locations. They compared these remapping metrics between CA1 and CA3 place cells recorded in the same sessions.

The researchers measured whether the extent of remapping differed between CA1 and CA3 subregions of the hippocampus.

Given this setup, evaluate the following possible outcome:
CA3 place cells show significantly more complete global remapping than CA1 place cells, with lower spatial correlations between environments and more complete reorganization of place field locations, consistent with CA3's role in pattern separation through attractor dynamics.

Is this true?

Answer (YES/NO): NO